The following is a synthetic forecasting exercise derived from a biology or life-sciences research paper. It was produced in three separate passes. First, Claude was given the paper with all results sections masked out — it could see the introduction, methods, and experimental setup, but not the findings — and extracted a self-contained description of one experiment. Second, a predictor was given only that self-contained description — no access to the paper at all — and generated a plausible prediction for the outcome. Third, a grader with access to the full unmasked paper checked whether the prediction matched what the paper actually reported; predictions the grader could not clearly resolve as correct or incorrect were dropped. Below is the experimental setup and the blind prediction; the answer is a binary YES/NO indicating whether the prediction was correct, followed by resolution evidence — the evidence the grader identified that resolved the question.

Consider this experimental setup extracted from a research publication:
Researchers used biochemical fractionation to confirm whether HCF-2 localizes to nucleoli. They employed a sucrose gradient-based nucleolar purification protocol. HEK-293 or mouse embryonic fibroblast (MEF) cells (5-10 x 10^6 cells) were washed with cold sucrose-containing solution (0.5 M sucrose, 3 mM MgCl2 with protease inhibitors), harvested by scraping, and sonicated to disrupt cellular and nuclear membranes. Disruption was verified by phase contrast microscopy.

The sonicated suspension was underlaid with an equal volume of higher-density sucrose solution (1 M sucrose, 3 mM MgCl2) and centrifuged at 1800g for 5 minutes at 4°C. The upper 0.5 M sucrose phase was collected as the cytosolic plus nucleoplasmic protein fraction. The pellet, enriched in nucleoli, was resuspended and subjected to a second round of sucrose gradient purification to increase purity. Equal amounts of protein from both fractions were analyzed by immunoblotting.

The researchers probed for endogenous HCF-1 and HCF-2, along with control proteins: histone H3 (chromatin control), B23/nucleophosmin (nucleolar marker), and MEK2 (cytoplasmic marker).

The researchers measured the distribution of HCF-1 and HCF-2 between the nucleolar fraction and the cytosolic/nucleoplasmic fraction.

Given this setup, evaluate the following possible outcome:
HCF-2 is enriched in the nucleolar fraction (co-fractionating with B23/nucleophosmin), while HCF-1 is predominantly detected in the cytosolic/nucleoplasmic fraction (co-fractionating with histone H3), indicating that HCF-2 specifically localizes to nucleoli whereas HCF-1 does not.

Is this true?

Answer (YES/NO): YES